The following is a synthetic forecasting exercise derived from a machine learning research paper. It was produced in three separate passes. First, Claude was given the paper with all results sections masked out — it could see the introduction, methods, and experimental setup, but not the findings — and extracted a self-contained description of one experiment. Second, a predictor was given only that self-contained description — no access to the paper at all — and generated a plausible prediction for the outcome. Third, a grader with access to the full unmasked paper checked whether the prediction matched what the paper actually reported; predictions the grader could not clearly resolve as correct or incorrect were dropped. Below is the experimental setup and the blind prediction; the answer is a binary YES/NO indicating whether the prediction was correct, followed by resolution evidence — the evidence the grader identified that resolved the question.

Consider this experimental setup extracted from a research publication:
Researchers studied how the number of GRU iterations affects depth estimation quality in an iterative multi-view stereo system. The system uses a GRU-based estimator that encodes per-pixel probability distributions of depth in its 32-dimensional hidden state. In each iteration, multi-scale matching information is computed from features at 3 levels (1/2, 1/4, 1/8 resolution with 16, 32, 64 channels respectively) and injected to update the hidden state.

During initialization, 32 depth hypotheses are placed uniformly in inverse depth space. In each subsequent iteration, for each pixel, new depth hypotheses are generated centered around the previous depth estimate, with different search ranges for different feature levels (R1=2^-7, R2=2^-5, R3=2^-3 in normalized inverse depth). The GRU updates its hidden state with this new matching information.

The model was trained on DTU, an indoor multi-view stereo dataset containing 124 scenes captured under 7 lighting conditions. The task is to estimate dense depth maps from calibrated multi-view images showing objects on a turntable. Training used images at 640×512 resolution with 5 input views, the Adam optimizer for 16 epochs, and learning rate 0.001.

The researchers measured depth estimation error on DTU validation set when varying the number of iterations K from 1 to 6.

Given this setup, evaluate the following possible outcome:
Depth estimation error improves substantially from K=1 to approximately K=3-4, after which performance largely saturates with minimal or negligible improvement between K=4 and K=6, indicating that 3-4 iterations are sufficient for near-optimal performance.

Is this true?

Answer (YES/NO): NO